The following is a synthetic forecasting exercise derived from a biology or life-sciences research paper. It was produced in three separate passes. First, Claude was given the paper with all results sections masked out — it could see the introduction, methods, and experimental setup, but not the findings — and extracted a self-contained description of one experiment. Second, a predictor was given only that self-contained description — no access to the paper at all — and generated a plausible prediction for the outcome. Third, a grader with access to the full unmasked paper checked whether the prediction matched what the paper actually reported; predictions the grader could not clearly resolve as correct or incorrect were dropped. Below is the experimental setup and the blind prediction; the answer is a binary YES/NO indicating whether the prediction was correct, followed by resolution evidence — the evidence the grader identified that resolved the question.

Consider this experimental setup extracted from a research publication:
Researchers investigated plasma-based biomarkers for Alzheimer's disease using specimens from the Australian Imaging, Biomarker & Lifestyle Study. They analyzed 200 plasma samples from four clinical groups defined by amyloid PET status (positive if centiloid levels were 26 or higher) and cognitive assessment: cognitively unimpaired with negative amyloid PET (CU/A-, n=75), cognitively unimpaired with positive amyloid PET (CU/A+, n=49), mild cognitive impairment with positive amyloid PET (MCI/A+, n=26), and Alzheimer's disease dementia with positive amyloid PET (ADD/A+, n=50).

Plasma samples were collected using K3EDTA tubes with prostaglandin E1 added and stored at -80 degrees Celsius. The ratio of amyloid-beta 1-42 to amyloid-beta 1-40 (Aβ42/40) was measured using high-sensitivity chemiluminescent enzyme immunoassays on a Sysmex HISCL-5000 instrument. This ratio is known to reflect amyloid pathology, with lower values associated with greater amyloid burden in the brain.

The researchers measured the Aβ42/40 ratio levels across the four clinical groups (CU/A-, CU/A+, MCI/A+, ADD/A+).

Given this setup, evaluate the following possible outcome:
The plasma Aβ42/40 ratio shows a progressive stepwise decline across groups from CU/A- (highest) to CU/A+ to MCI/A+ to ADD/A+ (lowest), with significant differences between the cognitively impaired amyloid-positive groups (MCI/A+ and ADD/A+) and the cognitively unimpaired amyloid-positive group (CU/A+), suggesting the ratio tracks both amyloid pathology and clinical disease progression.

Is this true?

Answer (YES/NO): NO